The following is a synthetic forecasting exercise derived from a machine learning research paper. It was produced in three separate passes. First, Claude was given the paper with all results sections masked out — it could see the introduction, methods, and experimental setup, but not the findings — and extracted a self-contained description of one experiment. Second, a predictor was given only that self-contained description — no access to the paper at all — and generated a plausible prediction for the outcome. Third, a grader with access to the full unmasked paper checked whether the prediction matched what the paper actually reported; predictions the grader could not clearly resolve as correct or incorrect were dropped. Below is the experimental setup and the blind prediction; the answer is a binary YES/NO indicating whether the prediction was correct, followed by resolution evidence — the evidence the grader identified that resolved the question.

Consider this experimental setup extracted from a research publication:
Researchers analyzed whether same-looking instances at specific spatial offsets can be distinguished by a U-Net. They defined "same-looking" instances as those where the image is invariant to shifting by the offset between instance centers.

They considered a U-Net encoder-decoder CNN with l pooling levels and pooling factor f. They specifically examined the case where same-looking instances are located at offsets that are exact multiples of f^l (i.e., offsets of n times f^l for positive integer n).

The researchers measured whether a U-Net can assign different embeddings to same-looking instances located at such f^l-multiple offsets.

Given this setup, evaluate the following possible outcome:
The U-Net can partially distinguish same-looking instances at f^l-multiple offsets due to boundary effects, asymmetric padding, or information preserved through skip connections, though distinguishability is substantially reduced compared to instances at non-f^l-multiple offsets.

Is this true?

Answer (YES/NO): NO